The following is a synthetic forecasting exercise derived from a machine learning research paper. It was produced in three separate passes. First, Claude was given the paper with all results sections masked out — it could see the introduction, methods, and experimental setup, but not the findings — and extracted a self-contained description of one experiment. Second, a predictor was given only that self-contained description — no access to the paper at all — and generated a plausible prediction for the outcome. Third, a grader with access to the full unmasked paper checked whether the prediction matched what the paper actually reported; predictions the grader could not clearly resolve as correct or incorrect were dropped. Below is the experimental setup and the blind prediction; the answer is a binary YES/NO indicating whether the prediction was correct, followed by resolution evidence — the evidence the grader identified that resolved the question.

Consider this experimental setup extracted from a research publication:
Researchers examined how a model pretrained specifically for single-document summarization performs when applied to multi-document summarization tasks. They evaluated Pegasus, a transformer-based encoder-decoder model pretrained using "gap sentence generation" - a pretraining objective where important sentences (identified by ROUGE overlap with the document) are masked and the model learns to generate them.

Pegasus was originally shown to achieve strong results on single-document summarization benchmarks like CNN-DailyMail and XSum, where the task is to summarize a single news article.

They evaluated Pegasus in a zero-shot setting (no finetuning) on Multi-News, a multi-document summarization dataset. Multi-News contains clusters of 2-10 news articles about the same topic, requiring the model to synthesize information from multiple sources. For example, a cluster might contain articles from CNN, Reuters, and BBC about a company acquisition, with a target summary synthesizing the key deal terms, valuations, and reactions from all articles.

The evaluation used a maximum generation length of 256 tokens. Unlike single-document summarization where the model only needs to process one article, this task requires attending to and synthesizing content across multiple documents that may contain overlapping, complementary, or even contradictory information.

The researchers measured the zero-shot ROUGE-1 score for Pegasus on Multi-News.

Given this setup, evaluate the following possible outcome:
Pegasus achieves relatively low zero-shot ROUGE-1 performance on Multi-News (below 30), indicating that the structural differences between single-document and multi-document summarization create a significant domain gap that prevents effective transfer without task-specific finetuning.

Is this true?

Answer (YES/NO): NO